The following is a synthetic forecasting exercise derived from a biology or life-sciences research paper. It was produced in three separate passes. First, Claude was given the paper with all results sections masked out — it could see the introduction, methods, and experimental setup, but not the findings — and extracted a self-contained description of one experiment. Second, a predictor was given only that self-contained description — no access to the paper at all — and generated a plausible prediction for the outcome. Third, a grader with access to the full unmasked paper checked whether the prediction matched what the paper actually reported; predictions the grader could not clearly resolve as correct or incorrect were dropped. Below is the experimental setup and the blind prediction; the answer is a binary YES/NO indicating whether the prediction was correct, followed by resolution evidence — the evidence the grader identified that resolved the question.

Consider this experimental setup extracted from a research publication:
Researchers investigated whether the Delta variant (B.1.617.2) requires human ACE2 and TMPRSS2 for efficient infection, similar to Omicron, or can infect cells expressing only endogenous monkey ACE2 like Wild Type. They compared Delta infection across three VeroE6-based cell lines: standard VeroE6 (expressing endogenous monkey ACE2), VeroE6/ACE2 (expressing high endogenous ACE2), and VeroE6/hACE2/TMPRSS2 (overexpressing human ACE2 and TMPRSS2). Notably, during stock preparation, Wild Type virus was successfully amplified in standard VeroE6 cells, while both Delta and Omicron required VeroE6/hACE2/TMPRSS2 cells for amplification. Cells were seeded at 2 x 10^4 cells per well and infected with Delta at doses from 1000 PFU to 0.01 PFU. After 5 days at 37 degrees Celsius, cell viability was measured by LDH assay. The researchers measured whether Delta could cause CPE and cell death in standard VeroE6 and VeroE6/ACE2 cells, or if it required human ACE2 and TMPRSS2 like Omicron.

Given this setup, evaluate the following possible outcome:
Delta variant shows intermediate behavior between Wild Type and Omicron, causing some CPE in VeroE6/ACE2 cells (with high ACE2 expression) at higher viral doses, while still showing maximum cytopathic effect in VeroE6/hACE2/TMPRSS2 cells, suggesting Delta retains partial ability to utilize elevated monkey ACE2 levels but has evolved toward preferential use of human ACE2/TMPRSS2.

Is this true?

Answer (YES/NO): NO